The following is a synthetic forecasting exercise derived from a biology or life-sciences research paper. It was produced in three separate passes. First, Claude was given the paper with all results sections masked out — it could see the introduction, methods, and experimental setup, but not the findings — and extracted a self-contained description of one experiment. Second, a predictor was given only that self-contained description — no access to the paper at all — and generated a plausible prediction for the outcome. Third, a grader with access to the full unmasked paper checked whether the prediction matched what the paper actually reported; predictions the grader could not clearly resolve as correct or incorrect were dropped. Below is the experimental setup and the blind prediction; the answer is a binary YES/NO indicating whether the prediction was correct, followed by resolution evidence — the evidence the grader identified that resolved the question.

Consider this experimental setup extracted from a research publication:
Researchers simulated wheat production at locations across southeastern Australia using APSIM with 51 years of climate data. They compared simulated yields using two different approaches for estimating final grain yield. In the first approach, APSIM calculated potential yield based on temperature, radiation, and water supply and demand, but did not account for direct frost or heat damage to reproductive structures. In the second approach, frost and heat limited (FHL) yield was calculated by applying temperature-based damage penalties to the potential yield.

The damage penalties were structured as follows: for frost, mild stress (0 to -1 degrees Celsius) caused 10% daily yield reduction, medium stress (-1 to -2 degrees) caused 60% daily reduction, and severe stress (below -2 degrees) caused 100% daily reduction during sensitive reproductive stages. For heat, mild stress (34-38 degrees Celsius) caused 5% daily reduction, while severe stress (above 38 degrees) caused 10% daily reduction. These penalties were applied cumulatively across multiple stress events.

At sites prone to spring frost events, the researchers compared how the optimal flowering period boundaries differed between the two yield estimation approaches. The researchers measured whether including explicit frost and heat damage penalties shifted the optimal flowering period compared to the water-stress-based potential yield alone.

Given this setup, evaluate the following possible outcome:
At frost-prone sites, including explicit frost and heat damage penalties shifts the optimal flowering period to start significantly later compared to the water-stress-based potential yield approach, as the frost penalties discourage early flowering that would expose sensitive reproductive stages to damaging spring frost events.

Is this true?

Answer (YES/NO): YES